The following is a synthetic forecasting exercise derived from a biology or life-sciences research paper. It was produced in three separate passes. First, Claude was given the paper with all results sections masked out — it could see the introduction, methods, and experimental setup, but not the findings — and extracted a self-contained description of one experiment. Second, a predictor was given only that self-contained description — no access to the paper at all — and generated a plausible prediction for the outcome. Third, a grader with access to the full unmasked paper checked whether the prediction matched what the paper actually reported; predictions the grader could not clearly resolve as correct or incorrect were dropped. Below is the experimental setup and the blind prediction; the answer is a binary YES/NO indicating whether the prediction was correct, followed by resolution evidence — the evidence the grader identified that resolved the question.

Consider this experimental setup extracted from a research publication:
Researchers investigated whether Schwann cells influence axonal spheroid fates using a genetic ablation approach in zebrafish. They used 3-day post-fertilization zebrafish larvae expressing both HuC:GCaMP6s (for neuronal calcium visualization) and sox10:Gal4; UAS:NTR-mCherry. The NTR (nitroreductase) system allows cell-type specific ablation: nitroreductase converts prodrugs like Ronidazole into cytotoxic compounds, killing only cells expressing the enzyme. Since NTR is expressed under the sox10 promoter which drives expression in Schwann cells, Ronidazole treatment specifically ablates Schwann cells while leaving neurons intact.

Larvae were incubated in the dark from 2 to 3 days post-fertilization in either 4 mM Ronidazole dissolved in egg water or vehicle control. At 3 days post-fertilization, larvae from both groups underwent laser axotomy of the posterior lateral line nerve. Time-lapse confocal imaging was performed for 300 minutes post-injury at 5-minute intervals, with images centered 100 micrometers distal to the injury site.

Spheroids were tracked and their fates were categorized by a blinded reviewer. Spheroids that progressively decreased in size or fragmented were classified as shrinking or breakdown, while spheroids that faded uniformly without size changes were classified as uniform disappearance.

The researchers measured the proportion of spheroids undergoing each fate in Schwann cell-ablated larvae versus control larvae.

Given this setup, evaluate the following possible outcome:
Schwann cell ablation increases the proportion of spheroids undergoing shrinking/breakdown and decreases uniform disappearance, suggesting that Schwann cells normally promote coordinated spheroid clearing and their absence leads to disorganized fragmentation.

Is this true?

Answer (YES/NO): NO